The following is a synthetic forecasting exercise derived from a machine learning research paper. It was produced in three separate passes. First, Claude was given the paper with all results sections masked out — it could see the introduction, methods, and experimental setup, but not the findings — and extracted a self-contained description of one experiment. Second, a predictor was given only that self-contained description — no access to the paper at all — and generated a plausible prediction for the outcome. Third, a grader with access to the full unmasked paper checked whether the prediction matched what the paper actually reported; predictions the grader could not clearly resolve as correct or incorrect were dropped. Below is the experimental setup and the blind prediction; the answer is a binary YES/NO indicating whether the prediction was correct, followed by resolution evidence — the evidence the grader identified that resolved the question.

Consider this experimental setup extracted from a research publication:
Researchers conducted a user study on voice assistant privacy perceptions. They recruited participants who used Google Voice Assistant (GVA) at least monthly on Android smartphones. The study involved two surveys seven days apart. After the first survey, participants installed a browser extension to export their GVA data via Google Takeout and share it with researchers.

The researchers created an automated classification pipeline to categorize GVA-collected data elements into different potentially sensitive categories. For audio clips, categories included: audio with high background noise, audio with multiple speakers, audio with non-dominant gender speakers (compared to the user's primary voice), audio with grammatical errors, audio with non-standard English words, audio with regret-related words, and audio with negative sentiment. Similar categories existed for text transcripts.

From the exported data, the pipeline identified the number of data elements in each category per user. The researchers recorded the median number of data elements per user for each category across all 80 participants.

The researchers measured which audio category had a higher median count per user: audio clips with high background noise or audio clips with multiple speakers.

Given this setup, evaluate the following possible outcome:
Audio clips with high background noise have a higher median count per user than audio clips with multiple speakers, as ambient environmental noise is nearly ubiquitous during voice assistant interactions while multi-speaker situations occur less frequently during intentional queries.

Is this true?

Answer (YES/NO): NO